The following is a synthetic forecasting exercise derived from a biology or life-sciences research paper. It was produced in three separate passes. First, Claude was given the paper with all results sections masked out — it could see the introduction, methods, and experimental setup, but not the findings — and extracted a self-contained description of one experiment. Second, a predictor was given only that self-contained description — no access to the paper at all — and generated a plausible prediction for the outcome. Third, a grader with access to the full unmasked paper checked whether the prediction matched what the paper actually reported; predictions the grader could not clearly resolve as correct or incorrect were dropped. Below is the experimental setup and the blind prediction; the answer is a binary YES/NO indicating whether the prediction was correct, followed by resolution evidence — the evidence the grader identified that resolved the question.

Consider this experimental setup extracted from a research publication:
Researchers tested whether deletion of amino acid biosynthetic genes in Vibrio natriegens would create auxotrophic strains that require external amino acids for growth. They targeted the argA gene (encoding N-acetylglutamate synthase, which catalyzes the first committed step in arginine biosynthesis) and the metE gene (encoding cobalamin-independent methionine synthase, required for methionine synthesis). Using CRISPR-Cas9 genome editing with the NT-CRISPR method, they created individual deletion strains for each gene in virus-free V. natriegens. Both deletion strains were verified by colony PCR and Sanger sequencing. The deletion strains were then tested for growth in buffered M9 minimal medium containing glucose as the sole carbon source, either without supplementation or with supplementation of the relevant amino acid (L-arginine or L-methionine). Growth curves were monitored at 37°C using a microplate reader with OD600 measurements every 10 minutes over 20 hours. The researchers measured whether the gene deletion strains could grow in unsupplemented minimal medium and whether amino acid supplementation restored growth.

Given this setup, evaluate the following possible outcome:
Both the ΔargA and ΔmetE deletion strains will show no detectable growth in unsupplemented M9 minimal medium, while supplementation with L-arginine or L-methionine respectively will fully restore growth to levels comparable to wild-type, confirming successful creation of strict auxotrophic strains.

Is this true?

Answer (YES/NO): NO